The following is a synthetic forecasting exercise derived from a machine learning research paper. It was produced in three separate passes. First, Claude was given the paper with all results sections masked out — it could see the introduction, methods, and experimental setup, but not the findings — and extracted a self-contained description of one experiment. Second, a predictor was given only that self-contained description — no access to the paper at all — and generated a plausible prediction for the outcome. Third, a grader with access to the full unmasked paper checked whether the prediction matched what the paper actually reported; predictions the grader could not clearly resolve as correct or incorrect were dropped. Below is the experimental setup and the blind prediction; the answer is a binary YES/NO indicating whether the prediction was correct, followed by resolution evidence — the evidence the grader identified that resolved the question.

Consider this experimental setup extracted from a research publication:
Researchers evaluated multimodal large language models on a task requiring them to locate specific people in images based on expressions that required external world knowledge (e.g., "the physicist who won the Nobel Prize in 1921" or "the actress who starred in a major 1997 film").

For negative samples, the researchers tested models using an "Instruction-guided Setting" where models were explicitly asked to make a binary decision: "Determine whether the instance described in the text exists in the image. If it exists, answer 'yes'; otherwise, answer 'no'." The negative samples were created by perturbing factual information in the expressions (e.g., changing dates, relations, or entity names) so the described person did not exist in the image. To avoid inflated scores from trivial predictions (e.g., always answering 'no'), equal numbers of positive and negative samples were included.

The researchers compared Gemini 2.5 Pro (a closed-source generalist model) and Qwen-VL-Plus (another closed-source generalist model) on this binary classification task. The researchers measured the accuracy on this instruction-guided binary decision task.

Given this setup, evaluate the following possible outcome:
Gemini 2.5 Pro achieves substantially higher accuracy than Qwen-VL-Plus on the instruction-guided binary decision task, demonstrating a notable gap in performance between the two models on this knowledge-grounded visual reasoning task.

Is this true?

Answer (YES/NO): YES